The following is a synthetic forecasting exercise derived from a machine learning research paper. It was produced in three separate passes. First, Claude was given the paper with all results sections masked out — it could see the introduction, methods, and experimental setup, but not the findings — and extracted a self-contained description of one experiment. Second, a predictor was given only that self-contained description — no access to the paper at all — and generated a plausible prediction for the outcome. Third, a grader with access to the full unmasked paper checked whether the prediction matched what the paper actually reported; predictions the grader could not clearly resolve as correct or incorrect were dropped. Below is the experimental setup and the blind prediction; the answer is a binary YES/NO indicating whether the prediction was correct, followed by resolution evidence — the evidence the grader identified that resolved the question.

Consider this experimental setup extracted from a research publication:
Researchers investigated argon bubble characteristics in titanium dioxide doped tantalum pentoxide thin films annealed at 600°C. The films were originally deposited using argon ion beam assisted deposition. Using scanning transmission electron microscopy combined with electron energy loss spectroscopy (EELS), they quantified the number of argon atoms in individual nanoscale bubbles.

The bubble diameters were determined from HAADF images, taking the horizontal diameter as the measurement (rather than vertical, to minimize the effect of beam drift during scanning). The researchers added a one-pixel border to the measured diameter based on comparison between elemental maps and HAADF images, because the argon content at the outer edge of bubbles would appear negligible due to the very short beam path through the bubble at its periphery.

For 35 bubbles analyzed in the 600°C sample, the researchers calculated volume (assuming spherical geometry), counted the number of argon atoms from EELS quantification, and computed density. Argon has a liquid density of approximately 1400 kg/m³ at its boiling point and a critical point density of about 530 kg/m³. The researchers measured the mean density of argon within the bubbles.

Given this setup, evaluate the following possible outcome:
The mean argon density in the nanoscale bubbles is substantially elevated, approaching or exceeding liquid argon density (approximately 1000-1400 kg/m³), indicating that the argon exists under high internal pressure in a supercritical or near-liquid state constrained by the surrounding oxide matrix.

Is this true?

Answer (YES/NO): NO